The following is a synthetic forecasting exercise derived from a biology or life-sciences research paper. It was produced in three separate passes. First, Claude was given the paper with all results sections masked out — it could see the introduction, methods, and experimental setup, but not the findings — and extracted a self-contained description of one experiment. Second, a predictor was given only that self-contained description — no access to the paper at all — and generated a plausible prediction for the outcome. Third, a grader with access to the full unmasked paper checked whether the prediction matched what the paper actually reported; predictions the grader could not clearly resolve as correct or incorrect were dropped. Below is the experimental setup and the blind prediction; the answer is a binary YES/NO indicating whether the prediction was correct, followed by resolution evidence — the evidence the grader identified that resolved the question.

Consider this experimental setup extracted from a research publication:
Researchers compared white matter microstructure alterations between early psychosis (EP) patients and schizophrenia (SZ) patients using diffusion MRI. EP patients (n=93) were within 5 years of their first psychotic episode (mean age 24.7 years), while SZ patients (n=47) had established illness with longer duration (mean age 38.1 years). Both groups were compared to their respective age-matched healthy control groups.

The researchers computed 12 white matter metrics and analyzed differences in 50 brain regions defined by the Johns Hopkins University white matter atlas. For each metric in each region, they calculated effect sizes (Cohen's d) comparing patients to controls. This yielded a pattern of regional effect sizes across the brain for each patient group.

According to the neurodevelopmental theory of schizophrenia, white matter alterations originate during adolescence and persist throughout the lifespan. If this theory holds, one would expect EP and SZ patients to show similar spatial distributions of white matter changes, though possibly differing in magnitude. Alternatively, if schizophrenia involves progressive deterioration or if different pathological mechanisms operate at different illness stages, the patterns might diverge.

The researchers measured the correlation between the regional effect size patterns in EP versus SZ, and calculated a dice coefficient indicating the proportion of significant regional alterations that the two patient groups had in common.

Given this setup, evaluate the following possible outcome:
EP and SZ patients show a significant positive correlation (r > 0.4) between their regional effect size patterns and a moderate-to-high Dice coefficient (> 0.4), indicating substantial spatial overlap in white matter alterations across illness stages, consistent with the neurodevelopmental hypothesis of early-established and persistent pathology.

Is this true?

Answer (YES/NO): NO